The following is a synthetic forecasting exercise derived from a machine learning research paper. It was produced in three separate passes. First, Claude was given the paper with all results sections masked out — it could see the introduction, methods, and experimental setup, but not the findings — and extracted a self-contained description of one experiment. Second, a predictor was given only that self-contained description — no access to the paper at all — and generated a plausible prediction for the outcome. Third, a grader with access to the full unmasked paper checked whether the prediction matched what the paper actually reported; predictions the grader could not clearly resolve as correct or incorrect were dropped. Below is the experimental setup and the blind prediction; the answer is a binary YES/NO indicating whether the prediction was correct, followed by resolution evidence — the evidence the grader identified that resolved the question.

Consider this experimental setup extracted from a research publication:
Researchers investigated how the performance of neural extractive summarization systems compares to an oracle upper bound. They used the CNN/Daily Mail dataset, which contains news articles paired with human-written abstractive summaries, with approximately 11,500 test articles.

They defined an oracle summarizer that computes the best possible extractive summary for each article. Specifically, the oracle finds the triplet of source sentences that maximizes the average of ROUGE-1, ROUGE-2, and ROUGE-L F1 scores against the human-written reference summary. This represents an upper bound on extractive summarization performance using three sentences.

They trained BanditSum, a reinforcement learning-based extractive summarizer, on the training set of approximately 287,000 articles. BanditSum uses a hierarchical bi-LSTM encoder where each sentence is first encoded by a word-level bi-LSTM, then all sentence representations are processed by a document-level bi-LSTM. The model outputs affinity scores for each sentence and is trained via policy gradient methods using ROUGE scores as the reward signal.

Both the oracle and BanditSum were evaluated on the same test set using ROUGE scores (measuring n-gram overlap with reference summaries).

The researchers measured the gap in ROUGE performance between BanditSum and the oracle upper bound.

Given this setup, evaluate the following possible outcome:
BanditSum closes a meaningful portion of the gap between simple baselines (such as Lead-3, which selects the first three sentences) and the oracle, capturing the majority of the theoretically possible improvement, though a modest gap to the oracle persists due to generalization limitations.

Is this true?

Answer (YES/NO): NO